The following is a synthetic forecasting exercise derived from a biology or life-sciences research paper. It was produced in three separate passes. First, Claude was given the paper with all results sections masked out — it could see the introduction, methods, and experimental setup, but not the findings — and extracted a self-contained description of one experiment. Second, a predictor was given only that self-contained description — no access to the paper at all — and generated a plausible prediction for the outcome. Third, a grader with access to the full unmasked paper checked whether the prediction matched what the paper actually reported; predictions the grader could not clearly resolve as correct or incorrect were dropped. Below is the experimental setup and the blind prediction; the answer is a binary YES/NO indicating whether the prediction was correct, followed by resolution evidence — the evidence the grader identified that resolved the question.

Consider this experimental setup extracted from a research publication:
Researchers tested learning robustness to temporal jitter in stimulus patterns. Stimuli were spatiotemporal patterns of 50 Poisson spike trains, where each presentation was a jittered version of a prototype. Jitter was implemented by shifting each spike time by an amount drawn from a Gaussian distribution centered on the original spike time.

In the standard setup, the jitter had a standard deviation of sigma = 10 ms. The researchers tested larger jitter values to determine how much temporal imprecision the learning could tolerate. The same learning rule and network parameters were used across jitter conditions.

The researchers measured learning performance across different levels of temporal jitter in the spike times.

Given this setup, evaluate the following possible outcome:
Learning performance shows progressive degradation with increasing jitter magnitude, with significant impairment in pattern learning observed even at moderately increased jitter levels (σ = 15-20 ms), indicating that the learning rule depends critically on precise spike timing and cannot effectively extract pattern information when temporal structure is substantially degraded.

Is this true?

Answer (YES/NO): NO